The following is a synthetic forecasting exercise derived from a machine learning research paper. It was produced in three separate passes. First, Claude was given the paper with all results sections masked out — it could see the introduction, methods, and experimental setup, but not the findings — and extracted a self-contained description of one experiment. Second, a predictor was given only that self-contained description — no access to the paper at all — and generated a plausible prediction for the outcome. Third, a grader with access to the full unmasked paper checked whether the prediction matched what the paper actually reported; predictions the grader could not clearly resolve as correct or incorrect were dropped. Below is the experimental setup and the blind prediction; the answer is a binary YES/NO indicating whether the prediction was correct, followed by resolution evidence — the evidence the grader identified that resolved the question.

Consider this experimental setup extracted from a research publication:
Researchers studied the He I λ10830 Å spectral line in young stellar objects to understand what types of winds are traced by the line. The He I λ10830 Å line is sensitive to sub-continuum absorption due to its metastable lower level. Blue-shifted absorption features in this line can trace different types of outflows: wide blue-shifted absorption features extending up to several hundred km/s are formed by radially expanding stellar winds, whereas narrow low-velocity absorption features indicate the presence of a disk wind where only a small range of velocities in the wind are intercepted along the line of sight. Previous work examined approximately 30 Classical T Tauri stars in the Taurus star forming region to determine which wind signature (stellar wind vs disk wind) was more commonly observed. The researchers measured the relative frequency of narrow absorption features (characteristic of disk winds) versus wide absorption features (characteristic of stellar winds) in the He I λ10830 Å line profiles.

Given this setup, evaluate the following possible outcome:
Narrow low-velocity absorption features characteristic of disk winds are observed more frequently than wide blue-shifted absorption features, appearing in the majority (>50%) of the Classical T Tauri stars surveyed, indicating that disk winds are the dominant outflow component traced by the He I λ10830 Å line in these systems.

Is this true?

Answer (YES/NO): NO